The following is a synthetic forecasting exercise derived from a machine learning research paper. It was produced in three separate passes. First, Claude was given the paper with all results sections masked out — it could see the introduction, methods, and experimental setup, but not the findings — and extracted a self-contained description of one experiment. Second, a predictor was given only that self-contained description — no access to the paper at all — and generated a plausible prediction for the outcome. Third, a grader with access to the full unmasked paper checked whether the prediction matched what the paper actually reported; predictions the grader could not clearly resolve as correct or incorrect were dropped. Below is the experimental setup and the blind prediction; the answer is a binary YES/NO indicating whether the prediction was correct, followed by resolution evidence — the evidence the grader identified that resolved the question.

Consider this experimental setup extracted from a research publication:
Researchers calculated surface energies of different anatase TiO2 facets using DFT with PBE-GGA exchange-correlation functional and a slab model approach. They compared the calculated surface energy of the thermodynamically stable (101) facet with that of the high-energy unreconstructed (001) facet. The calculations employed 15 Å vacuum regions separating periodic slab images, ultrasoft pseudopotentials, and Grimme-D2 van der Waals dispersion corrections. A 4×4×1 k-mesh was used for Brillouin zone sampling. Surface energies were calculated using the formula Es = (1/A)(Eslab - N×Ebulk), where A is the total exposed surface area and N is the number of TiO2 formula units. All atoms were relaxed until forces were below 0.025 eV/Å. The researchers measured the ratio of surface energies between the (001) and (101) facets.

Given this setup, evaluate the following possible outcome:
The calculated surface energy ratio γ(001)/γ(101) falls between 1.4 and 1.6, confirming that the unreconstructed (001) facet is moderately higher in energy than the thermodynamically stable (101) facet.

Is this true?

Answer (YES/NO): NO